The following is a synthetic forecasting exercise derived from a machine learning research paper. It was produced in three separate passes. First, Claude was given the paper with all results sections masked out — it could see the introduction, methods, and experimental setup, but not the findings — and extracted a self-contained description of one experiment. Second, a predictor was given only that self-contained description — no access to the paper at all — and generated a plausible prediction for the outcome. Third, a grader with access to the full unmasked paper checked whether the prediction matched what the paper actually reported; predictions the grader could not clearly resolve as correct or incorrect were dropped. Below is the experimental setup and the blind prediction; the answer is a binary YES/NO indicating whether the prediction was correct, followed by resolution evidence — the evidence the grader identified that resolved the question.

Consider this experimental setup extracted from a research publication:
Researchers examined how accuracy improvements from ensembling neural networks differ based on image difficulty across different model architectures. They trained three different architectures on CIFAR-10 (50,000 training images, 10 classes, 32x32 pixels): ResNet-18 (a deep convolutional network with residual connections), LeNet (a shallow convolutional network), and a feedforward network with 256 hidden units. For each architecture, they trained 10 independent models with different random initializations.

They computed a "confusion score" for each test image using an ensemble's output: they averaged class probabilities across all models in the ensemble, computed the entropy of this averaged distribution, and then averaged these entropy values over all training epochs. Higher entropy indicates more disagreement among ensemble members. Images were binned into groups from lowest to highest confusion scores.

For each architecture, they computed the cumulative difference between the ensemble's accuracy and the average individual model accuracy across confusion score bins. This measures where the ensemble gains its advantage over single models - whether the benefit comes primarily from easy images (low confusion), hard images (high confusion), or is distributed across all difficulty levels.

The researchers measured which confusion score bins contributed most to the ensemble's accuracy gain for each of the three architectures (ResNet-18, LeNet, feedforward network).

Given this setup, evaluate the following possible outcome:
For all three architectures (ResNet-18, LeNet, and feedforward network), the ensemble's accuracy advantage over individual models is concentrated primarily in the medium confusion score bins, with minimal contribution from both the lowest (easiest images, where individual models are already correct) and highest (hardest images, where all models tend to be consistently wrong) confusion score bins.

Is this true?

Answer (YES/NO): NO